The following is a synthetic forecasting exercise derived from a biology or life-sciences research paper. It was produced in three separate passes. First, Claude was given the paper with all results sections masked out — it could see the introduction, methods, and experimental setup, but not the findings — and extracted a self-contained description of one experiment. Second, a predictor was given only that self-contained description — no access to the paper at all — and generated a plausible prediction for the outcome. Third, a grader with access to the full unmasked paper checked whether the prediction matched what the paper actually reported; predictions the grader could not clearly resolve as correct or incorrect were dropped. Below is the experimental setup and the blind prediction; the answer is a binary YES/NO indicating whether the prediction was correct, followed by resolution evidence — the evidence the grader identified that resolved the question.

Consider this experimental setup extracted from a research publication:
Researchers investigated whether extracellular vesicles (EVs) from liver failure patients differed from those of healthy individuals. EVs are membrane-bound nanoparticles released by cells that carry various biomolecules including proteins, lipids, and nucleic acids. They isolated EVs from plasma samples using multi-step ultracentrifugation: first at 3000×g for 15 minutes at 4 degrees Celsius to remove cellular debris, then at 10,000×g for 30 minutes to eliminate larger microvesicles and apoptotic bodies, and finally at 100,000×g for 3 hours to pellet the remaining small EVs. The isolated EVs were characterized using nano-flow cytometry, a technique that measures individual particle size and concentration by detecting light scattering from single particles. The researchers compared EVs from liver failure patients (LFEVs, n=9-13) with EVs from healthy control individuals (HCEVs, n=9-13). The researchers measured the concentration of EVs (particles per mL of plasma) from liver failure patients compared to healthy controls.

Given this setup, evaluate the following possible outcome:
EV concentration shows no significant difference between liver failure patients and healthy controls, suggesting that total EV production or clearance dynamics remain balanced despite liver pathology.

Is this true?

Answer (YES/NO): NO